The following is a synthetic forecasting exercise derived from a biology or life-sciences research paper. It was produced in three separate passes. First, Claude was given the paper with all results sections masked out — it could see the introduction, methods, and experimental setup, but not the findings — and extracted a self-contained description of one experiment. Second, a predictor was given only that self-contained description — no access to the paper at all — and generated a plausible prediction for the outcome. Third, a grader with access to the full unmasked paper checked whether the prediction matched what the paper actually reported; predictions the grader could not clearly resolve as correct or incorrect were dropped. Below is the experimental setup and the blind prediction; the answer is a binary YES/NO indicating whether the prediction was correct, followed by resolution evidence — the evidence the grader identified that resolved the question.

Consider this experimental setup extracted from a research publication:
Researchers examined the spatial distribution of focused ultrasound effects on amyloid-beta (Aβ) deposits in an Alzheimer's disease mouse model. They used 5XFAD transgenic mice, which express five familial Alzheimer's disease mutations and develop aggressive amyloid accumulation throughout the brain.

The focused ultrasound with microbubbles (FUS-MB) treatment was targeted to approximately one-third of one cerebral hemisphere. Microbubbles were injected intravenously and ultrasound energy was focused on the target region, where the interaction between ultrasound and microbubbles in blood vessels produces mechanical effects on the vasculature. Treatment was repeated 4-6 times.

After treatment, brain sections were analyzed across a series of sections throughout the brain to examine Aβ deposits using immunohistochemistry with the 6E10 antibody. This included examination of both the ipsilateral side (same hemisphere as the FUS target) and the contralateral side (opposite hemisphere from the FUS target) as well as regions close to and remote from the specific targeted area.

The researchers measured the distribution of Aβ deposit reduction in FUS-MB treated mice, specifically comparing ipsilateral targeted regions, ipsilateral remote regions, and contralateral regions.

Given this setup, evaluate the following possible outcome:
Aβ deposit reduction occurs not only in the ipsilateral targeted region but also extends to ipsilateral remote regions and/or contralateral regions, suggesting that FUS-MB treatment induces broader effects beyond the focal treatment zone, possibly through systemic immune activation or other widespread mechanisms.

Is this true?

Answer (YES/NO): YES